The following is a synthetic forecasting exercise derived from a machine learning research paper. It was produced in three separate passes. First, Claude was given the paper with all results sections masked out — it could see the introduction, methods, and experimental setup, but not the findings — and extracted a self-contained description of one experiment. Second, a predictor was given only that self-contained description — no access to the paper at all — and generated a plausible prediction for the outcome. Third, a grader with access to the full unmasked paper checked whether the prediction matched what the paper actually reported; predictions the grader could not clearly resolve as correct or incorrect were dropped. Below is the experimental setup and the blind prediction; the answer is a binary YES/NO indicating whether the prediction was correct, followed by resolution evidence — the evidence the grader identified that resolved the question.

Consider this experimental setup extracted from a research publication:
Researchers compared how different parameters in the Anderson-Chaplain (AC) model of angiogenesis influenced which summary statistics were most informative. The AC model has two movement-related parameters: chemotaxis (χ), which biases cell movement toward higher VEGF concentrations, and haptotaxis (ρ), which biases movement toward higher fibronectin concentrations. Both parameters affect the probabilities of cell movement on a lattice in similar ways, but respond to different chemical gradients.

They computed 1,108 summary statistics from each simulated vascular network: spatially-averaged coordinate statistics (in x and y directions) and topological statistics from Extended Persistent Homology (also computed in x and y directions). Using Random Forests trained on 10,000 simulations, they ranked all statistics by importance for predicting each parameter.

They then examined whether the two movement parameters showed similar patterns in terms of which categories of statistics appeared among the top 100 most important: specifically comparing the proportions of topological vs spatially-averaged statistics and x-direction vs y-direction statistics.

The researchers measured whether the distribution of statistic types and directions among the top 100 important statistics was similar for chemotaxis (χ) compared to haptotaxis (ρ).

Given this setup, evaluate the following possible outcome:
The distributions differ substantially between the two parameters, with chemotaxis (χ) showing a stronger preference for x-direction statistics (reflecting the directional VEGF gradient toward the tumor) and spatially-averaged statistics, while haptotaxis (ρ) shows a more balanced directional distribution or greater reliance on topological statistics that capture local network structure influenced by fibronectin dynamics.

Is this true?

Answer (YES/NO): NO